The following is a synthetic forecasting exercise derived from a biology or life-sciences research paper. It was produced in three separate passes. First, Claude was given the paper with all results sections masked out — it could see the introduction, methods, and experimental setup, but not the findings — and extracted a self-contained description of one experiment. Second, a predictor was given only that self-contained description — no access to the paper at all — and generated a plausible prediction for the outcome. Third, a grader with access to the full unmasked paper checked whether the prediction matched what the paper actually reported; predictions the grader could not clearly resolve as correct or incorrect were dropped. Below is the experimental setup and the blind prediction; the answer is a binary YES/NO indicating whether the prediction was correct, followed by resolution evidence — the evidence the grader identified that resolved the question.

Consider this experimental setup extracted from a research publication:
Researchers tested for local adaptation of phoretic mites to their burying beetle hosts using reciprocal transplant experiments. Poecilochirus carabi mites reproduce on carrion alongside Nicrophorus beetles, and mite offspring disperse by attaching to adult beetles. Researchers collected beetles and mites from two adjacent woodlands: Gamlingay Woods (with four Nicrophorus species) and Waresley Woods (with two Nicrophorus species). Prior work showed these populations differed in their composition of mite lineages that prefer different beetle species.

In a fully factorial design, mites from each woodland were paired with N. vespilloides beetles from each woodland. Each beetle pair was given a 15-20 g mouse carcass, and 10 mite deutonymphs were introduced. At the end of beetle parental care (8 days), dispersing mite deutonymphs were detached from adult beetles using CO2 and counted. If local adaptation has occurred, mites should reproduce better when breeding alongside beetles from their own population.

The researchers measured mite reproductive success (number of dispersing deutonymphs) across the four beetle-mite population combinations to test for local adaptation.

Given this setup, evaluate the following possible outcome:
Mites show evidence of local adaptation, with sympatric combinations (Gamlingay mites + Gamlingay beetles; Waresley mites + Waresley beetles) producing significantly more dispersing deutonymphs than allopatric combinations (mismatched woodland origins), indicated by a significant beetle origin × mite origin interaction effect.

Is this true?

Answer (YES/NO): NO